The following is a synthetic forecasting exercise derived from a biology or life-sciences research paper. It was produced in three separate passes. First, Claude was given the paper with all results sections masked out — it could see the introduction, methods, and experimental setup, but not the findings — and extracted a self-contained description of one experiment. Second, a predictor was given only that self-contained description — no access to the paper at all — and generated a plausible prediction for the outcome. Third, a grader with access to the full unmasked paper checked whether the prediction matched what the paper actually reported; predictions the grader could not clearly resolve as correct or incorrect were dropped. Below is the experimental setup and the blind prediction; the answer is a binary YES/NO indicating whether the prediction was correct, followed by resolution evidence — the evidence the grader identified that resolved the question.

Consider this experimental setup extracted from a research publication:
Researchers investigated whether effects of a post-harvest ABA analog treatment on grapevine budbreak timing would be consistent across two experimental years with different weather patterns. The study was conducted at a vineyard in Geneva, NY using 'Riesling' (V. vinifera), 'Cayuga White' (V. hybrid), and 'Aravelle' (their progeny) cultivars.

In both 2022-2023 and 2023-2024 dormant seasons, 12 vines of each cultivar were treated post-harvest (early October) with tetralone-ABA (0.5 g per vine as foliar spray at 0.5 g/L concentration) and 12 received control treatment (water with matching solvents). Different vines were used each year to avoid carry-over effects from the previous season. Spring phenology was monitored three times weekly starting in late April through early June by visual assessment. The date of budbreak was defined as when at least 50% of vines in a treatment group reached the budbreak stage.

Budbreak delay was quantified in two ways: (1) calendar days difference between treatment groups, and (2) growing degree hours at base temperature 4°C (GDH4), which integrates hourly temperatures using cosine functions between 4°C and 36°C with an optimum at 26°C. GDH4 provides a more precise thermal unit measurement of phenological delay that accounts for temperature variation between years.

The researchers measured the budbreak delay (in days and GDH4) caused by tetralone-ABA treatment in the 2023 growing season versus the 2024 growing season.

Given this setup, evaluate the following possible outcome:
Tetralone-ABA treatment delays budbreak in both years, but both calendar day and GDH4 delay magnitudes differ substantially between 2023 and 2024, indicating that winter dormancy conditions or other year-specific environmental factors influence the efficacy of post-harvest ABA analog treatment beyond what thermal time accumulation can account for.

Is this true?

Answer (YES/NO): NO